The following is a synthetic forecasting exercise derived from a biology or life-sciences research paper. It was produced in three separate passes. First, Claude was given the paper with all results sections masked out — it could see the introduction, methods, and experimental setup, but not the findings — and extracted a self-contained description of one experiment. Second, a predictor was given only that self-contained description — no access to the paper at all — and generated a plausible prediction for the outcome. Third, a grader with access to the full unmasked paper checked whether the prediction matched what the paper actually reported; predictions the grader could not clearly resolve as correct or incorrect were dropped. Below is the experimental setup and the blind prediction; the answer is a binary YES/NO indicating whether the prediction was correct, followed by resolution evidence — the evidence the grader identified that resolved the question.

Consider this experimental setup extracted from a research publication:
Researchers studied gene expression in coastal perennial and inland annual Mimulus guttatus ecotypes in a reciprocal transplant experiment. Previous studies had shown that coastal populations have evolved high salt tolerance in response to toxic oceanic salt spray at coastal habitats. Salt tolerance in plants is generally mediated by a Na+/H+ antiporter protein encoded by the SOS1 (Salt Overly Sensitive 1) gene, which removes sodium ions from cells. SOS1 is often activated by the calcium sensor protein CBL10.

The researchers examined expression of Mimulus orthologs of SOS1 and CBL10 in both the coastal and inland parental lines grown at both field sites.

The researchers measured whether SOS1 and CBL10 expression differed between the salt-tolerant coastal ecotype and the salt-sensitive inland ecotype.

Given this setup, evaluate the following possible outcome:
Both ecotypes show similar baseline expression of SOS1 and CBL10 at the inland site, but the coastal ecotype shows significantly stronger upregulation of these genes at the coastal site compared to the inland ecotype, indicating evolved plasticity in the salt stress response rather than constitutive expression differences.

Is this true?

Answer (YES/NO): NO